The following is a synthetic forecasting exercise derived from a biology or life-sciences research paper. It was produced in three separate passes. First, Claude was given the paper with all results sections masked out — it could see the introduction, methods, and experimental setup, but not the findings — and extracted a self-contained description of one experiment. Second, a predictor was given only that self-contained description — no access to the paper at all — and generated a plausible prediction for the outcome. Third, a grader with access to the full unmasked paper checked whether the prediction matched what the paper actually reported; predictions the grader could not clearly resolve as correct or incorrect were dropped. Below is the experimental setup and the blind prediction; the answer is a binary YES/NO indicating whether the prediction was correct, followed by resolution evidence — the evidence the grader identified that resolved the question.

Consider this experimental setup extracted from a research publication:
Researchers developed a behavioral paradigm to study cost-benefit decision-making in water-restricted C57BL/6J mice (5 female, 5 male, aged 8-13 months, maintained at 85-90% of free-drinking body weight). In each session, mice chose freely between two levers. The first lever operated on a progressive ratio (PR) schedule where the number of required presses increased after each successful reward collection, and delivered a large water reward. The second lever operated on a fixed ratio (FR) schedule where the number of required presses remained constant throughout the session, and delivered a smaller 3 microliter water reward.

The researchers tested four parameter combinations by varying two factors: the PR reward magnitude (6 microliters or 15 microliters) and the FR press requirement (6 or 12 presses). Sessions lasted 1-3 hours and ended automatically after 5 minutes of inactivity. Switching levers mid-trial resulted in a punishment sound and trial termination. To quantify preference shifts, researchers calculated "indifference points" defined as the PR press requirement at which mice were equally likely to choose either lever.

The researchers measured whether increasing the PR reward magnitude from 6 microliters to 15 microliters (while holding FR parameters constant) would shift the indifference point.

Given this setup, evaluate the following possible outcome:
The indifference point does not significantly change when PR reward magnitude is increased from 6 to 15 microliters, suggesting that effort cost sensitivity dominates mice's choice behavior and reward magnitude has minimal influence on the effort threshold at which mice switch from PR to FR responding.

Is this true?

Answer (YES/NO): NO